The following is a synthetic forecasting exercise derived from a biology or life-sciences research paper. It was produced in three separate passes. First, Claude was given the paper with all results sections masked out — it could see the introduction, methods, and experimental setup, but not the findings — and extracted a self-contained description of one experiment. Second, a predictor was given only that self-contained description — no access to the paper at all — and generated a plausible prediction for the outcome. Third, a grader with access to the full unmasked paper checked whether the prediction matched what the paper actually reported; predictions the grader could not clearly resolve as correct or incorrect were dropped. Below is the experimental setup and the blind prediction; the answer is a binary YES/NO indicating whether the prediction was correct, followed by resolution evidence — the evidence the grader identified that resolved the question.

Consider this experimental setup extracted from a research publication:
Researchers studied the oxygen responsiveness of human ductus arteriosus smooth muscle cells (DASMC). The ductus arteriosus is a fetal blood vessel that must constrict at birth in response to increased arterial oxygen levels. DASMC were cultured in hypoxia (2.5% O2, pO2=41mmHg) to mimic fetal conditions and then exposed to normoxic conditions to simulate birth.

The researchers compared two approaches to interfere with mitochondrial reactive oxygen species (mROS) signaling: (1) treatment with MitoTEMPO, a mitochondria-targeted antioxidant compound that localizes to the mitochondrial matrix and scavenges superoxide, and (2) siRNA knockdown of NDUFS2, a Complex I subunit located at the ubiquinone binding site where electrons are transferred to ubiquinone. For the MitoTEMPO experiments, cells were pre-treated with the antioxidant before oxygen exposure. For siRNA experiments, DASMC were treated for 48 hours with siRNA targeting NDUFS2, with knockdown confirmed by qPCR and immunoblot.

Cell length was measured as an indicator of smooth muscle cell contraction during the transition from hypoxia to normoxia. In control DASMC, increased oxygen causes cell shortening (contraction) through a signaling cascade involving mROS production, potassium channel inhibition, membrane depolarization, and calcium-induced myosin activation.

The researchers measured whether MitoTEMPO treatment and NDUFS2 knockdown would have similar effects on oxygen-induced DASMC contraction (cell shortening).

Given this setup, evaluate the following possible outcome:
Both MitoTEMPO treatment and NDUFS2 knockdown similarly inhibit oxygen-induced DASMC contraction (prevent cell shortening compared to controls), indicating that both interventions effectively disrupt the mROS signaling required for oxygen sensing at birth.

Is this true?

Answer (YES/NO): YES